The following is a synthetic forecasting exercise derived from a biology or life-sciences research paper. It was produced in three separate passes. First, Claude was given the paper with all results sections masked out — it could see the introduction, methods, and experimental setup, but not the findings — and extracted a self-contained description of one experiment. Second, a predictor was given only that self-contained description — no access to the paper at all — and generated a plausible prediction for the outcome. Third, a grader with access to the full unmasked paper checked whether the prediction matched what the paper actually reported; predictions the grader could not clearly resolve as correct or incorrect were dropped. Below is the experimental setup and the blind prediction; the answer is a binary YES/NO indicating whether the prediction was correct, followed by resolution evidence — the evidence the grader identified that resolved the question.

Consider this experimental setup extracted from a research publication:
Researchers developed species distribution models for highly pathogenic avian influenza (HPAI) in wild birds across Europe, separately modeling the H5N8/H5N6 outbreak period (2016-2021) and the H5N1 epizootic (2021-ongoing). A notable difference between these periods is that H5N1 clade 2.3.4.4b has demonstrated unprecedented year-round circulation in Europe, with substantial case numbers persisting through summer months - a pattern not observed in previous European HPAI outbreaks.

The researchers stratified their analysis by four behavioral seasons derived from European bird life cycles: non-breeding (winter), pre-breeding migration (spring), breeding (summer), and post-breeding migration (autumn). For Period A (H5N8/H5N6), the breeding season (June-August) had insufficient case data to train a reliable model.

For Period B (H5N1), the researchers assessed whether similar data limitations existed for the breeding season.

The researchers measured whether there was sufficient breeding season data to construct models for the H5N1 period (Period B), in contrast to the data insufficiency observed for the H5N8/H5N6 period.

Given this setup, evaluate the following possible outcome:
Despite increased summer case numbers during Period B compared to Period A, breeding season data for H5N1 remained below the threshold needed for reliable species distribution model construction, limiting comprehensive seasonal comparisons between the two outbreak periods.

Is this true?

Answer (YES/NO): NO